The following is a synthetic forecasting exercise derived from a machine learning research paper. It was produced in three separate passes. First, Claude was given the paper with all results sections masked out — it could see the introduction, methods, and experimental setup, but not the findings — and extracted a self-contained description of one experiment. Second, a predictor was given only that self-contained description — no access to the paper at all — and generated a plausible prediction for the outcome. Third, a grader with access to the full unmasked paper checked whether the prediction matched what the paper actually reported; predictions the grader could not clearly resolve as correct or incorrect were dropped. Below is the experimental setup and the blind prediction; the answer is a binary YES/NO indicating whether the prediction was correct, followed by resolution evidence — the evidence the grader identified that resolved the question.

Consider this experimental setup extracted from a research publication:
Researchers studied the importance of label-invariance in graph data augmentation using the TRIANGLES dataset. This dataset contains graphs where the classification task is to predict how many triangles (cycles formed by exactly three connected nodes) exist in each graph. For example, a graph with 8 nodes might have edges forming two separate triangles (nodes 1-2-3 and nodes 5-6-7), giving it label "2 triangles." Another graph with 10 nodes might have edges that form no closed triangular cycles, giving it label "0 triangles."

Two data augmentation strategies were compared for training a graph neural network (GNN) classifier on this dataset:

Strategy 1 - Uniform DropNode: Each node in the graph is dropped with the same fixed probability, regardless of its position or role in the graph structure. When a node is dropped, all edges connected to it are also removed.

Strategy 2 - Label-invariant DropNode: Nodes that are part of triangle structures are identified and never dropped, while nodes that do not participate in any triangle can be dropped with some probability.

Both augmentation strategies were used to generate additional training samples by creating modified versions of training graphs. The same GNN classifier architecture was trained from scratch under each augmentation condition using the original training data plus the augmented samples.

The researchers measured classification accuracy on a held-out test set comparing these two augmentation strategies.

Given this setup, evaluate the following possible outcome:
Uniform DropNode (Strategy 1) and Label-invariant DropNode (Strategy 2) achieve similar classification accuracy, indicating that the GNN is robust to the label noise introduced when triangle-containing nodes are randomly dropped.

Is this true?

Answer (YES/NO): NO